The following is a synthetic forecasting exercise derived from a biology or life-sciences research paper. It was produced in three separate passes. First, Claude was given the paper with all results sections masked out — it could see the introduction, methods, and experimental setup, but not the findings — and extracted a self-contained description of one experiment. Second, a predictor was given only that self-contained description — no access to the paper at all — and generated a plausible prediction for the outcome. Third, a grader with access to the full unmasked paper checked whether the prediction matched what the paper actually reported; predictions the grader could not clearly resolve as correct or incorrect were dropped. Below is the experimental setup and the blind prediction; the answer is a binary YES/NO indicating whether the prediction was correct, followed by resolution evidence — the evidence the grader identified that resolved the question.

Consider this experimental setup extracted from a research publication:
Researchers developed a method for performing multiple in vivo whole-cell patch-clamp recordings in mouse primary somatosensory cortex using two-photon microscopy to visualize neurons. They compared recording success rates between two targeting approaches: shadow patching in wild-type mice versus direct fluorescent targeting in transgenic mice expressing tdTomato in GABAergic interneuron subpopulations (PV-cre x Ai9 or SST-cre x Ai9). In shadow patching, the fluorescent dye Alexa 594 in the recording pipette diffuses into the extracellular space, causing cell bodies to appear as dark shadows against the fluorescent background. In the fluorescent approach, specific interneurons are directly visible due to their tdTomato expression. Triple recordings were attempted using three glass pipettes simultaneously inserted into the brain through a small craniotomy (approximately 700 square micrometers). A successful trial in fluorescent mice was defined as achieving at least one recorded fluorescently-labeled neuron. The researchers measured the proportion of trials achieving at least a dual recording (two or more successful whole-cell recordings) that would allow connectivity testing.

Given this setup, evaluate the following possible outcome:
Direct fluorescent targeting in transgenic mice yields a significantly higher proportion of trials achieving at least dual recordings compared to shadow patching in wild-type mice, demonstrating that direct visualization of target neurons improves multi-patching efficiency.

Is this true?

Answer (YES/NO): NO